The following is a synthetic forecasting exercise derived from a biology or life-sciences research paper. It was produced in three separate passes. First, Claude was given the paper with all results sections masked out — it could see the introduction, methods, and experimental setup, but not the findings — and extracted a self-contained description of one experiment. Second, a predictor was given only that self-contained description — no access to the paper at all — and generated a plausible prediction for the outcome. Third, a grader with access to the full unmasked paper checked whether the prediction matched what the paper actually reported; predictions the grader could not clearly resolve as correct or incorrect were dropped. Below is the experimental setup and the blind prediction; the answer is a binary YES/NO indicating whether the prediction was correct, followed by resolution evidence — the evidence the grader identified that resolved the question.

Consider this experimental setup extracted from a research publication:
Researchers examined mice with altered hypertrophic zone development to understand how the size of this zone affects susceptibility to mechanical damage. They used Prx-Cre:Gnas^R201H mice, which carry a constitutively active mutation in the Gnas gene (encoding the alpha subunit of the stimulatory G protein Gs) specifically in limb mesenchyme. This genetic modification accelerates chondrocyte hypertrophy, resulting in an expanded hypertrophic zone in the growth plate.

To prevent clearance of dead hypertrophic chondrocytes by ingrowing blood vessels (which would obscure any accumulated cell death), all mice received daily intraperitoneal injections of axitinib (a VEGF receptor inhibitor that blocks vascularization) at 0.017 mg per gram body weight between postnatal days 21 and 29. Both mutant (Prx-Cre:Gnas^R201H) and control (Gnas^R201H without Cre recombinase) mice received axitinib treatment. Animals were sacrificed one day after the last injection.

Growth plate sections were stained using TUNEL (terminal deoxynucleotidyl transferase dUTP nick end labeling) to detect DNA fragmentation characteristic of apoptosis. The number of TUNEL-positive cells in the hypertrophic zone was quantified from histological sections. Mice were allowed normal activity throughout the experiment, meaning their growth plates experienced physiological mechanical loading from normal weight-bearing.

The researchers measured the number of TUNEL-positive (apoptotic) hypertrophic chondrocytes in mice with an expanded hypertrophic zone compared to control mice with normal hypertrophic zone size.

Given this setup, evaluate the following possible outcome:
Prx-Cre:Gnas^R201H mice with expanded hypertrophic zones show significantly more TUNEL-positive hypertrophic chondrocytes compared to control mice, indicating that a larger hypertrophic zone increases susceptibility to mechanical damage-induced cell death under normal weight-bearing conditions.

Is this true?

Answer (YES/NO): NO